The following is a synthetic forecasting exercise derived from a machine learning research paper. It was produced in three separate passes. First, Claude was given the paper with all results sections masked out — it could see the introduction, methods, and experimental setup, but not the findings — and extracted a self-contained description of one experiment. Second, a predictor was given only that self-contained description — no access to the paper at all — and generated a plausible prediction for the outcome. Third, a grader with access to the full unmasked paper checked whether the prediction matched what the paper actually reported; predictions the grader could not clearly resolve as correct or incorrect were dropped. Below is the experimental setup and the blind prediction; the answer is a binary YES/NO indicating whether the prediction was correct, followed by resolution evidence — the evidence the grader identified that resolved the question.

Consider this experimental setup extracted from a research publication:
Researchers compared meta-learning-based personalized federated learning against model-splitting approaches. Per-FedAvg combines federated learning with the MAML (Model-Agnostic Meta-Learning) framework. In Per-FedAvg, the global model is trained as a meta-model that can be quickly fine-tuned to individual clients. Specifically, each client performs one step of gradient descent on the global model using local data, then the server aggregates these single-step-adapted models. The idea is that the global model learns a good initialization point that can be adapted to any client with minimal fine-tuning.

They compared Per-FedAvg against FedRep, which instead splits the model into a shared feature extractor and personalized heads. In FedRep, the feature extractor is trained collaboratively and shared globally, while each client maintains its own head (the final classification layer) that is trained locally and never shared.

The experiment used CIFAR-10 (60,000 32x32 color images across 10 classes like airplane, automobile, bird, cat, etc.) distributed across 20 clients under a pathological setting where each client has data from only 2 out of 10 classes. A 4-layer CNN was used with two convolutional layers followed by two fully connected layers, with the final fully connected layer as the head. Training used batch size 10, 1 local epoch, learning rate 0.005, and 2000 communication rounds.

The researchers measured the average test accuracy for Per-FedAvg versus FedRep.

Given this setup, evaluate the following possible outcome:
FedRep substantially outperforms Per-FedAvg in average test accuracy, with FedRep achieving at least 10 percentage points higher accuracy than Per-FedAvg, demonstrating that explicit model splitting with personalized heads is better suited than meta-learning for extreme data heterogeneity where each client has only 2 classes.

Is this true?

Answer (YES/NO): NO